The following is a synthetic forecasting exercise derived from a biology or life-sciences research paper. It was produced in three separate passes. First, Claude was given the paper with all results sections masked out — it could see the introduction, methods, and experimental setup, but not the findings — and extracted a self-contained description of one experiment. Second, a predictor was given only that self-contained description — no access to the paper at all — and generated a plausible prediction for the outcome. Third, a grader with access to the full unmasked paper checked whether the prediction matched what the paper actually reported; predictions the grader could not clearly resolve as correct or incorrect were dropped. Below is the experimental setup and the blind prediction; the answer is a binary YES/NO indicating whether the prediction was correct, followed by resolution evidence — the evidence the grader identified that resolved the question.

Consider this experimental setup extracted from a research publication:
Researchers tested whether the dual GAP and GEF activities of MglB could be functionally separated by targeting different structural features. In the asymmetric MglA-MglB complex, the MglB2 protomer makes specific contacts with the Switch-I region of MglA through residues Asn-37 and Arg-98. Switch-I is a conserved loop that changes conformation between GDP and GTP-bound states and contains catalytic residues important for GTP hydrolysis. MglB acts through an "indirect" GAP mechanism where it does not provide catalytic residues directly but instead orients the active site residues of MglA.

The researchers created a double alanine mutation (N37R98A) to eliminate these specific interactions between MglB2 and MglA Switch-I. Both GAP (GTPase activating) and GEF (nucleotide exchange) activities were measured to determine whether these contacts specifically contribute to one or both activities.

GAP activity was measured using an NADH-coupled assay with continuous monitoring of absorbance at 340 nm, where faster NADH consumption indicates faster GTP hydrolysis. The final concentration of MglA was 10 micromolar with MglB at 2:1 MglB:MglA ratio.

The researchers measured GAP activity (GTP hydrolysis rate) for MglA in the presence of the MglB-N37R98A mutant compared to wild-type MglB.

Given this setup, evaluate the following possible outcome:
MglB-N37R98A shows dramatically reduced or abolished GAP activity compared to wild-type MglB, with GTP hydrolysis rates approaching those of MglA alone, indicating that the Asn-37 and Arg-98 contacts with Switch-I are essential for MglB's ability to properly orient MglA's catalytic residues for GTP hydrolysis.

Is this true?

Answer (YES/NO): NO